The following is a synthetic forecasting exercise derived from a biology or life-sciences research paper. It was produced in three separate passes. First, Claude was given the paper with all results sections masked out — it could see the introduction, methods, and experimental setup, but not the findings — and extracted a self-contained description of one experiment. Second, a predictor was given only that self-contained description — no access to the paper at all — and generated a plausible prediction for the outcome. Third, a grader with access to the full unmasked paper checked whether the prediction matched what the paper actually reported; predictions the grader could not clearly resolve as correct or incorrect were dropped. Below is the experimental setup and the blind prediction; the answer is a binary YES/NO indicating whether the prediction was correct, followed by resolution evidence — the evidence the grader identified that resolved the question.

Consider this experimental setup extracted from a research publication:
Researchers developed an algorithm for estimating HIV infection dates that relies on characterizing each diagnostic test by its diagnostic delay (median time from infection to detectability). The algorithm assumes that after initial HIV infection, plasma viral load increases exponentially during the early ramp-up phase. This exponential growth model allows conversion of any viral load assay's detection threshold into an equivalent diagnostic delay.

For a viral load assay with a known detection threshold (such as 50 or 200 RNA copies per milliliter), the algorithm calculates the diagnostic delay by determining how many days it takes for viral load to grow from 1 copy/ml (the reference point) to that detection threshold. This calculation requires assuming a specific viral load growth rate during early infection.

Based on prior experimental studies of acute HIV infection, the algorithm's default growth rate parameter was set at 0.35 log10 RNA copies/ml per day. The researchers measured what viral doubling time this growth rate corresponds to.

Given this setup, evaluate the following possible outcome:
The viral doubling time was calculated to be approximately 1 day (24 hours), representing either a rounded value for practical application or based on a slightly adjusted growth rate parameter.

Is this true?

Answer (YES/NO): NO